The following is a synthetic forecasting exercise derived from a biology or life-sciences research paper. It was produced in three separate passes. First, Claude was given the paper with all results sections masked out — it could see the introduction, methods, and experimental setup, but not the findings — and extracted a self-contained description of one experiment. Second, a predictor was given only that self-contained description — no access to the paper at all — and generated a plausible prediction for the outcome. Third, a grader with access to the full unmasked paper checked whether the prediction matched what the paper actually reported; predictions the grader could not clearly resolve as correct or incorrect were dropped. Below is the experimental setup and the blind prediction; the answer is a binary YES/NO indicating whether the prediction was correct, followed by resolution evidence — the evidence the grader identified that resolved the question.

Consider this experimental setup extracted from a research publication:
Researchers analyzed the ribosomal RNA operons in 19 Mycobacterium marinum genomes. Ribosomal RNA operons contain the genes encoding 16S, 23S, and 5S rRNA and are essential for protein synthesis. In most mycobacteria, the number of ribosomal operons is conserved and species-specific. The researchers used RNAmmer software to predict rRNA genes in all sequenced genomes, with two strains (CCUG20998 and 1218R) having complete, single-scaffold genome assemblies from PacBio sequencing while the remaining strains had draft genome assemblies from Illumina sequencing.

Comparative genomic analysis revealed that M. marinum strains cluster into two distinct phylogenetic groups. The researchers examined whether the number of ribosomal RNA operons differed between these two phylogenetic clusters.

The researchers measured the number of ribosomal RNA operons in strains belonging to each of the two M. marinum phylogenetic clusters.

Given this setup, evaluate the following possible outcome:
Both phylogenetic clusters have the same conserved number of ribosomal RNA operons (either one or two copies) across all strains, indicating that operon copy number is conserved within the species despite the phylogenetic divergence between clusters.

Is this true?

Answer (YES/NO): NO